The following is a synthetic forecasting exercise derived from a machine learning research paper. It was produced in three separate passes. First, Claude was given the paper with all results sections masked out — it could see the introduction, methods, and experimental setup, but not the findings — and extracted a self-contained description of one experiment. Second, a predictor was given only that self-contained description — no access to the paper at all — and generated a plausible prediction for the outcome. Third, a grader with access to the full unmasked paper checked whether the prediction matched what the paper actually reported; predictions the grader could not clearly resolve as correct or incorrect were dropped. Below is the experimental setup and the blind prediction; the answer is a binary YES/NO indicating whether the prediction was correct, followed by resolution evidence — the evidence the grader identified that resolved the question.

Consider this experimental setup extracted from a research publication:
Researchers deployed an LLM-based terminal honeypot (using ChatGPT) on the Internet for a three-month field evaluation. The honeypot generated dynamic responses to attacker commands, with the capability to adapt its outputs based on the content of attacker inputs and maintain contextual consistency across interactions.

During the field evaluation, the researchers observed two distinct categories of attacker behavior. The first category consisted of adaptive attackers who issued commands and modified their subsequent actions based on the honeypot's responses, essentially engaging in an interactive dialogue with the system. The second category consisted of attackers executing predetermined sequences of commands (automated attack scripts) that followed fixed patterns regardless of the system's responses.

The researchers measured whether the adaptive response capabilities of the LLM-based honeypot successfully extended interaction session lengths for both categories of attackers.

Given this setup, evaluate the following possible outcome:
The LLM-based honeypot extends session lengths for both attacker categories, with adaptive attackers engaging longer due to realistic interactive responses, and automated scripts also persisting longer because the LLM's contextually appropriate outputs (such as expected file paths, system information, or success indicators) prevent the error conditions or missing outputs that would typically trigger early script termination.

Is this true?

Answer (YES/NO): NO